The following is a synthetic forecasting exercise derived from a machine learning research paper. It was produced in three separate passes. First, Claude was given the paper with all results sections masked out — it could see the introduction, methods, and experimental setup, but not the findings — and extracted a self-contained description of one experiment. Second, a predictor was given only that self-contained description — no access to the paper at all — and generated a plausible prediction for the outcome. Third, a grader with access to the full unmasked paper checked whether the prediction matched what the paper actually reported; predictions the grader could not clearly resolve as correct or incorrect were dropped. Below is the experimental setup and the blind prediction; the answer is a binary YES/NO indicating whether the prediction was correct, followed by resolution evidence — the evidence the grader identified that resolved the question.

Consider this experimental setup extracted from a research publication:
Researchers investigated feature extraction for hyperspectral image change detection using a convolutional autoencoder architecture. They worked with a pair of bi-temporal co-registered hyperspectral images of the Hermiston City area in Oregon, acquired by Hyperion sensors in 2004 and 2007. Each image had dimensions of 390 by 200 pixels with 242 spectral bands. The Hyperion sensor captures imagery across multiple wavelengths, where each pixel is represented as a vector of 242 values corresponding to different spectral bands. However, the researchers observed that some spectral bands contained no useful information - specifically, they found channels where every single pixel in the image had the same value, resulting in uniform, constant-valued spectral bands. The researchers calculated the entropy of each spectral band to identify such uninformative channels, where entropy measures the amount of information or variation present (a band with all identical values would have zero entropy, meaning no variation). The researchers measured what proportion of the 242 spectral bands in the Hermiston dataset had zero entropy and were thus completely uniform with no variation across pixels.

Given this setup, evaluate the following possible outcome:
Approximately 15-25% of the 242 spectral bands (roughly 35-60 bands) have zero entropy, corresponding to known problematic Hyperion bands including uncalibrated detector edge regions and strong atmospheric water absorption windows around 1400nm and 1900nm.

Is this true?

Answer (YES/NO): YES